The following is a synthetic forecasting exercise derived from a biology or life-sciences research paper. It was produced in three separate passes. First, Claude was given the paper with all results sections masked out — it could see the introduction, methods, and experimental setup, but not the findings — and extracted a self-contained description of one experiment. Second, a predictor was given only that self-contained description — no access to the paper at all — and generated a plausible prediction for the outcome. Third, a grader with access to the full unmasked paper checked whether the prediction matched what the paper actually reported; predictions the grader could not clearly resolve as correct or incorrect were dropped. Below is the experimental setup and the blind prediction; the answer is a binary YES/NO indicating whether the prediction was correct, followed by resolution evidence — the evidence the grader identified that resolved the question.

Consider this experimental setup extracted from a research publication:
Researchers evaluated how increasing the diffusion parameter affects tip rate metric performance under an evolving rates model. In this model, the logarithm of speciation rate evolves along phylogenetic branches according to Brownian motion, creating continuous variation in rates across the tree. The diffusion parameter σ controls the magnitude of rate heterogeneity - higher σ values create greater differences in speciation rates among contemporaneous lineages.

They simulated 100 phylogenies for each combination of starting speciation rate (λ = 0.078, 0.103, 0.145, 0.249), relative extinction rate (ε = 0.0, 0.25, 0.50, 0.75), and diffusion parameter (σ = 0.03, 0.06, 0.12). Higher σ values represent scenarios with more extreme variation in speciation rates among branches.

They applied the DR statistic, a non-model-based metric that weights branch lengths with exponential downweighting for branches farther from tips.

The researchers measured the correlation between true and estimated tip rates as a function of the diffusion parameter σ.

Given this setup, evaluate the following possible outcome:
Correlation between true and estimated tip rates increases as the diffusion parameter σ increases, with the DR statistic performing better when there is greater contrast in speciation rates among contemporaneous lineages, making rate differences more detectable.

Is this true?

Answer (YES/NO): NO